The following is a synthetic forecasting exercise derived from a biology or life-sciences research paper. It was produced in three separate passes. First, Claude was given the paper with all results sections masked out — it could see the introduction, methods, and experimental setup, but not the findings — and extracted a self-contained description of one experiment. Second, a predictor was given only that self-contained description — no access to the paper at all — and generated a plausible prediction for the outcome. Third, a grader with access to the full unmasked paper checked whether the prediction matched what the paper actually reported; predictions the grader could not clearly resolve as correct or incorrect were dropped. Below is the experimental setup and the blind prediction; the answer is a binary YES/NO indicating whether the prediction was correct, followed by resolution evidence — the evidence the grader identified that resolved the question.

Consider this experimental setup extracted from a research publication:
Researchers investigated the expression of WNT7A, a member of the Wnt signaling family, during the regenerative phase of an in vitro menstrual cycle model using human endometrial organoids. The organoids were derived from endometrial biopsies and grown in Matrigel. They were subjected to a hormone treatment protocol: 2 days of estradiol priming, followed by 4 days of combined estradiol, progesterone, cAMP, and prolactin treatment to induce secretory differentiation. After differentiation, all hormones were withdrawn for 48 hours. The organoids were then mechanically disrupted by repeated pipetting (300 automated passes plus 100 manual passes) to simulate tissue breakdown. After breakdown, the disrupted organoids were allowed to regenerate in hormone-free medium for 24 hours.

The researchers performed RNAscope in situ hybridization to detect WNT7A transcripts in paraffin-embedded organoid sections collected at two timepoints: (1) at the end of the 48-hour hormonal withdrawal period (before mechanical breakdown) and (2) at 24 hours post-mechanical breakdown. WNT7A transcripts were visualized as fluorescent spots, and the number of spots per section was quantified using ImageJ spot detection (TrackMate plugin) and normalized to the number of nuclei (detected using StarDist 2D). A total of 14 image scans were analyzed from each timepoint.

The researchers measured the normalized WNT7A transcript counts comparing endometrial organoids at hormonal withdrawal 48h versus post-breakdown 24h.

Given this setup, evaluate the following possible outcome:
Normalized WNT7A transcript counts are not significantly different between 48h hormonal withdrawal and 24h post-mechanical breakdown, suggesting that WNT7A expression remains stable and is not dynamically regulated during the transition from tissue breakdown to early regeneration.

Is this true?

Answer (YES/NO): NO